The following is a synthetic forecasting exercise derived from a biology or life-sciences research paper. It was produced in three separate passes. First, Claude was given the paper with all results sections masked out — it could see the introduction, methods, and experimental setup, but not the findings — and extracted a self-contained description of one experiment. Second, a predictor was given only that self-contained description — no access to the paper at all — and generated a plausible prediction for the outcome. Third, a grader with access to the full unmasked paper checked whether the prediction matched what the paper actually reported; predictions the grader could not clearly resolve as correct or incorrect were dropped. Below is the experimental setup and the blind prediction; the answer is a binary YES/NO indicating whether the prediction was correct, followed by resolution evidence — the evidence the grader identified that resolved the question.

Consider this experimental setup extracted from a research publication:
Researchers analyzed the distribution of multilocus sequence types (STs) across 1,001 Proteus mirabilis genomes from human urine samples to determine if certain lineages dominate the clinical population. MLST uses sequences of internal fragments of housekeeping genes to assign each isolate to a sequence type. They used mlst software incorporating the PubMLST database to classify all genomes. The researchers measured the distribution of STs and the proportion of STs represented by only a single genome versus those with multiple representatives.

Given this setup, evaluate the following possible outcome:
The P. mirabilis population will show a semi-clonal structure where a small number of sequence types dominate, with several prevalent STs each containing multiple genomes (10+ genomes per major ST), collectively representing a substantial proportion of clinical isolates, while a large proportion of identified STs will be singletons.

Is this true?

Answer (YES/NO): YES